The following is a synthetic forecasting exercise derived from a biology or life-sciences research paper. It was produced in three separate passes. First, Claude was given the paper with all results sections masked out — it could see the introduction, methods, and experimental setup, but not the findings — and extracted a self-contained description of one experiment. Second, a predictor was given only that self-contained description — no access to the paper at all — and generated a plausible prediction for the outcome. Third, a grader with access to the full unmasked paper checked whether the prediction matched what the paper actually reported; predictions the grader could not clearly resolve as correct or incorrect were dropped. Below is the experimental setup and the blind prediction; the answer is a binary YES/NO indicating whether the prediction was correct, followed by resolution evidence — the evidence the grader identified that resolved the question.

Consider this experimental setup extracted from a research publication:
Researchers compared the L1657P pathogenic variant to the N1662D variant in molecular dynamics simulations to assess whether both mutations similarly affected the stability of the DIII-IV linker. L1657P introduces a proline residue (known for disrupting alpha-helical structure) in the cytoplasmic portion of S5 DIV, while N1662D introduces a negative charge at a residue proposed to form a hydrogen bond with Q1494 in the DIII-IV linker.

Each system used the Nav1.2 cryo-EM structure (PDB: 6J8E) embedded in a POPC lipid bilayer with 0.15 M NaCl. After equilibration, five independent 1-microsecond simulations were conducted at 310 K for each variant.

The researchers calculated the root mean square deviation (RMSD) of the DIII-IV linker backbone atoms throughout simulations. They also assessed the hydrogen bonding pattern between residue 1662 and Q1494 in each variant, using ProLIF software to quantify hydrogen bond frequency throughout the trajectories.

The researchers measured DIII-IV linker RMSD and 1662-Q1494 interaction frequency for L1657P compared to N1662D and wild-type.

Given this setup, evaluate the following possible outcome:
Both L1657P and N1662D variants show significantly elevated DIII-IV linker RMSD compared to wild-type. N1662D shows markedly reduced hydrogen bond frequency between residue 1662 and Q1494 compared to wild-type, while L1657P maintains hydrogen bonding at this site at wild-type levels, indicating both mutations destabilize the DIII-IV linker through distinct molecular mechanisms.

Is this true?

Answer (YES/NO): NO